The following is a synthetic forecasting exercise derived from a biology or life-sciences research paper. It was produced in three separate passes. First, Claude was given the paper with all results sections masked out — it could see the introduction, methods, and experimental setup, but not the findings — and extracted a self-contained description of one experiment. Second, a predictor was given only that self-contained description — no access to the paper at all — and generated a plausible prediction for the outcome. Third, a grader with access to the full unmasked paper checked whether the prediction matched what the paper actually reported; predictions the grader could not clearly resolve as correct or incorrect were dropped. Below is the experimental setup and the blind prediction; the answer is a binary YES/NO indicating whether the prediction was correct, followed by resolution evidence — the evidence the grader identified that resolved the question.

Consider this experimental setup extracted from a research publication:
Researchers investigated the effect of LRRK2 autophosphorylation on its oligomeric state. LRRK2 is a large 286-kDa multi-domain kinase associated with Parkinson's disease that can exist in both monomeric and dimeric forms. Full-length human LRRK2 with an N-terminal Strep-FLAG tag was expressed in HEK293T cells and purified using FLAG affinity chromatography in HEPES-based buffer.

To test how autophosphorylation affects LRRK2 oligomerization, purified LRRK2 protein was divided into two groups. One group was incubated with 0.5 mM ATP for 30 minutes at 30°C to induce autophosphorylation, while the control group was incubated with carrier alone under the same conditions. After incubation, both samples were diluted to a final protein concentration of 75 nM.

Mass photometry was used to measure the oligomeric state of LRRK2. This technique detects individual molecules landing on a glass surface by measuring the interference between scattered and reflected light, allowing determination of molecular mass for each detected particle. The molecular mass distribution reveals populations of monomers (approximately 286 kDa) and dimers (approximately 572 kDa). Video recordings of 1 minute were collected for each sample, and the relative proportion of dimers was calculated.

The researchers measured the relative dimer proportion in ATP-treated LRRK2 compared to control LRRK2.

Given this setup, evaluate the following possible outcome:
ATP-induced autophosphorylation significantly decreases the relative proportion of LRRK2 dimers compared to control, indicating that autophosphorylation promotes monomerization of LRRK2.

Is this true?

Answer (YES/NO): YES